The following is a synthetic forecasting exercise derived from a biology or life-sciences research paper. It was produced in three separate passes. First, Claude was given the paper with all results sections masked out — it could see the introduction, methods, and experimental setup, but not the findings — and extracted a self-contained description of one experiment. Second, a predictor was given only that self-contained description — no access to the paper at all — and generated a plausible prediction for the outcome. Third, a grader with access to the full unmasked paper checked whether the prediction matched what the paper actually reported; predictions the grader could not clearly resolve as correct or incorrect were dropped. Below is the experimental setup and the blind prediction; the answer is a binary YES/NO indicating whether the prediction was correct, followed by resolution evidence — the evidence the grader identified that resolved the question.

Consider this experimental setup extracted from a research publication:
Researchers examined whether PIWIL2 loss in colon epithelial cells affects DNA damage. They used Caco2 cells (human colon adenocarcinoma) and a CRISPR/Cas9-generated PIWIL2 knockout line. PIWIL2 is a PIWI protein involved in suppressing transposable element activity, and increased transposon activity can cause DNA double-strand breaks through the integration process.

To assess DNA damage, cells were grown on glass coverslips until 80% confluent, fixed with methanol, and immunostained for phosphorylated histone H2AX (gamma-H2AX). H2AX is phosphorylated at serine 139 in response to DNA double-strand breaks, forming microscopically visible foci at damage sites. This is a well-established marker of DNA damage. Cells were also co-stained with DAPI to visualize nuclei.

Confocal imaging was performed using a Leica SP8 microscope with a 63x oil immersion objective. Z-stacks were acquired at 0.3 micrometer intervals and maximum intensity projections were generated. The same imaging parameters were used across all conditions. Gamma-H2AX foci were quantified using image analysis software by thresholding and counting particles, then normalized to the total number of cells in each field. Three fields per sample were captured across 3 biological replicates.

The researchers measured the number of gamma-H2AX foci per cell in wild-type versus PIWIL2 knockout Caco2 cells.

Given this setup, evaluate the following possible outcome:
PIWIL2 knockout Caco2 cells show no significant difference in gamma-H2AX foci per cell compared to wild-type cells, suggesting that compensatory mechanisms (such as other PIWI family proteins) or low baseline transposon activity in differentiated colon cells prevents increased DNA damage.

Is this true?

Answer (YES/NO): NO